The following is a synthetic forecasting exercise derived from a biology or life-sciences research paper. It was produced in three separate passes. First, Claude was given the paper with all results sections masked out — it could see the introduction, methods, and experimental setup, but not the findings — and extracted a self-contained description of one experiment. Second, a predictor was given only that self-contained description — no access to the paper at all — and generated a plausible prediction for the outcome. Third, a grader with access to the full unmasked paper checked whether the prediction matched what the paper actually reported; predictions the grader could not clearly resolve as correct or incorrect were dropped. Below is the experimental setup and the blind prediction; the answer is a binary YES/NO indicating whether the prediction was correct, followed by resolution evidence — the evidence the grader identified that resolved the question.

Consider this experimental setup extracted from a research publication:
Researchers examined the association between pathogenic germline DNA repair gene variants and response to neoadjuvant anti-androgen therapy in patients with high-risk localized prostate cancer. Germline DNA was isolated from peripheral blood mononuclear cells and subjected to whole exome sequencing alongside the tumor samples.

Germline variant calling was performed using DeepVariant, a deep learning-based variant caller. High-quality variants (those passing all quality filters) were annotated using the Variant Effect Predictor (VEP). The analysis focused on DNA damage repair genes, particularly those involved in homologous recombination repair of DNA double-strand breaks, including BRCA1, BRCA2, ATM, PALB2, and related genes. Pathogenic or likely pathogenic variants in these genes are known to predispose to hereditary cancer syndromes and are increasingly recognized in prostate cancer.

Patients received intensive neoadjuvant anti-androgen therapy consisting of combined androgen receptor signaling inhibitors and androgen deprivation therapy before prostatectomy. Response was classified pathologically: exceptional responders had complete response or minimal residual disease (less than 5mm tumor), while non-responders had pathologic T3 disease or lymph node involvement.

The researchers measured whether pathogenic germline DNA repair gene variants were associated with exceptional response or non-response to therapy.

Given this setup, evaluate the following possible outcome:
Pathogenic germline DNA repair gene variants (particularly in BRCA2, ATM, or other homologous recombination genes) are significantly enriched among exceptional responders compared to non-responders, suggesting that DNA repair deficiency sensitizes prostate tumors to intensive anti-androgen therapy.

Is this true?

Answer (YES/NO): NO